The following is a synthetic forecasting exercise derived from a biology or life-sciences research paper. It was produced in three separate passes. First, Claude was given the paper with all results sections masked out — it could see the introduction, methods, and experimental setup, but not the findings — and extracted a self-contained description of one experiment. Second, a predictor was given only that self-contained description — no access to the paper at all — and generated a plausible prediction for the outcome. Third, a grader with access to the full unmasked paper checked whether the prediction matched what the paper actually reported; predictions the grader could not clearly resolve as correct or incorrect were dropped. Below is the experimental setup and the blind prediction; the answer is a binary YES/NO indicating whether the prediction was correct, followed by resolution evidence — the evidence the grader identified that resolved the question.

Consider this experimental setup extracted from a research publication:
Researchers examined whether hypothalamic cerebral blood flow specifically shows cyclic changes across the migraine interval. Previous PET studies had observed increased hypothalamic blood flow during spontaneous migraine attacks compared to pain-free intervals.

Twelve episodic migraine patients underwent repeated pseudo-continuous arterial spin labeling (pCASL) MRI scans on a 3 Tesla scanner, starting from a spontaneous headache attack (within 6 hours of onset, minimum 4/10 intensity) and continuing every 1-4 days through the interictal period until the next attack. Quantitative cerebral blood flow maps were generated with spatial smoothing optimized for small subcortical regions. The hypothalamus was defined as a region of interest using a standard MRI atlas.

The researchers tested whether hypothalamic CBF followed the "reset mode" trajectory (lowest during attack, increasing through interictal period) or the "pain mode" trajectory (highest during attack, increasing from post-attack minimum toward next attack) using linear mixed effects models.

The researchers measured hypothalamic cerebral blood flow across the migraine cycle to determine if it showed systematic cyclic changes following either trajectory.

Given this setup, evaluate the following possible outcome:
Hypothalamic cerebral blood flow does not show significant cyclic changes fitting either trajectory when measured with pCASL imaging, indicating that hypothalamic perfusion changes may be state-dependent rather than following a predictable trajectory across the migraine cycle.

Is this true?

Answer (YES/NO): YES